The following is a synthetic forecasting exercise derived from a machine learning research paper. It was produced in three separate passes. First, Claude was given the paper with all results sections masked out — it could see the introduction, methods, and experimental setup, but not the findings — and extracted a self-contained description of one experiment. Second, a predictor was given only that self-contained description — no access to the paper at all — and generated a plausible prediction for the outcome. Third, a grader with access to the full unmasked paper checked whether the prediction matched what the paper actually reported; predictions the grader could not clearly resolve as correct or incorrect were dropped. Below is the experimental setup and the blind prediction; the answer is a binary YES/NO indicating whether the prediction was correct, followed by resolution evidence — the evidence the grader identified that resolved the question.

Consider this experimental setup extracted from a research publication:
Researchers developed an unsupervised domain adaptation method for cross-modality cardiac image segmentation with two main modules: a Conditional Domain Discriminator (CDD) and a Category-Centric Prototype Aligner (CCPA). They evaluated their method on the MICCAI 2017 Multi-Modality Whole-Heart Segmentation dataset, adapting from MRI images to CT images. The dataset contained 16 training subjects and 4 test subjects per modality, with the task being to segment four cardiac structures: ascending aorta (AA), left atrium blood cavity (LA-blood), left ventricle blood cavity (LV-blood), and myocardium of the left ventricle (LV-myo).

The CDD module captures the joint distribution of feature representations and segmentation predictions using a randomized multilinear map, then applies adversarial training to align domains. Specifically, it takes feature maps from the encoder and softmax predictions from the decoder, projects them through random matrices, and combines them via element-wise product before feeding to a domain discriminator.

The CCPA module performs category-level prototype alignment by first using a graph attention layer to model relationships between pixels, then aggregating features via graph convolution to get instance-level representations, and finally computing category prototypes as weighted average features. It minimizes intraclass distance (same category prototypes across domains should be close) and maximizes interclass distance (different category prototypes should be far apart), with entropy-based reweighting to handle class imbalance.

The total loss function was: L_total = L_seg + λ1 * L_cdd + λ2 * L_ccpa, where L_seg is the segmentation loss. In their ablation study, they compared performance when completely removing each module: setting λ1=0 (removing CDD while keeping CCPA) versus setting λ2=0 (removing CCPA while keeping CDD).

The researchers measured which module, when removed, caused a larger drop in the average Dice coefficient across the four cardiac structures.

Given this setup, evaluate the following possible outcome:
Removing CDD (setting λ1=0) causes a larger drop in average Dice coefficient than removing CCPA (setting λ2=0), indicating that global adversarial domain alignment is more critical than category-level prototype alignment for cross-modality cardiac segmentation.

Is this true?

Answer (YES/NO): NO